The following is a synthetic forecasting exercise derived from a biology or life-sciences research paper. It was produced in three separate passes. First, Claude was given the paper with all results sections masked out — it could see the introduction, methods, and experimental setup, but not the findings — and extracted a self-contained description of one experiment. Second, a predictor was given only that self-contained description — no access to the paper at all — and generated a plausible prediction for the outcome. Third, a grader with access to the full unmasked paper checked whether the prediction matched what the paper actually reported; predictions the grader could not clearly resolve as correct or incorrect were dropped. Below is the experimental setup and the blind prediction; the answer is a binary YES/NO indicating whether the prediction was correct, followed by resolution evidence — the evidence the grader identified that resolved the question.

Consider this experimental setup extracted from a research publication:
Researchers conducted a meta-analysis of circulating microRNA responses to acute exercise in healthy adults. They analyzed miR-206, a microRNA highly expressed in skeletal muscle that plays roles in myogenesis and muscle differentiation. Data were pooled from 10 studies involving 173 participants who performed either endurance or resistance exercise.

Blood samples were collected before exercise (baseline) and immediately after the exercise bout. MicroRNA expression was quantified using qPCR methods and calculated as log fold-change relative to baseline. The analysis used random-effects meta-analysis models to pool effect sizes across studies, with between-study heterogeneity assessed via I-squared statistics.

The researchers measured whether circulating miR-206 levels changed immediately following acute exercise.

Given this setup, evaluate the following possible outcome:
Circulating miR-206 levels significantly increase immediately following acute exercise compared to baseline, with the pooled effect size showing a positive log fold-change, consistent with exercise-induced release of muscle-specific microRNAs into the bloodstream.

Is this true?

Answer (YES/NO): NO